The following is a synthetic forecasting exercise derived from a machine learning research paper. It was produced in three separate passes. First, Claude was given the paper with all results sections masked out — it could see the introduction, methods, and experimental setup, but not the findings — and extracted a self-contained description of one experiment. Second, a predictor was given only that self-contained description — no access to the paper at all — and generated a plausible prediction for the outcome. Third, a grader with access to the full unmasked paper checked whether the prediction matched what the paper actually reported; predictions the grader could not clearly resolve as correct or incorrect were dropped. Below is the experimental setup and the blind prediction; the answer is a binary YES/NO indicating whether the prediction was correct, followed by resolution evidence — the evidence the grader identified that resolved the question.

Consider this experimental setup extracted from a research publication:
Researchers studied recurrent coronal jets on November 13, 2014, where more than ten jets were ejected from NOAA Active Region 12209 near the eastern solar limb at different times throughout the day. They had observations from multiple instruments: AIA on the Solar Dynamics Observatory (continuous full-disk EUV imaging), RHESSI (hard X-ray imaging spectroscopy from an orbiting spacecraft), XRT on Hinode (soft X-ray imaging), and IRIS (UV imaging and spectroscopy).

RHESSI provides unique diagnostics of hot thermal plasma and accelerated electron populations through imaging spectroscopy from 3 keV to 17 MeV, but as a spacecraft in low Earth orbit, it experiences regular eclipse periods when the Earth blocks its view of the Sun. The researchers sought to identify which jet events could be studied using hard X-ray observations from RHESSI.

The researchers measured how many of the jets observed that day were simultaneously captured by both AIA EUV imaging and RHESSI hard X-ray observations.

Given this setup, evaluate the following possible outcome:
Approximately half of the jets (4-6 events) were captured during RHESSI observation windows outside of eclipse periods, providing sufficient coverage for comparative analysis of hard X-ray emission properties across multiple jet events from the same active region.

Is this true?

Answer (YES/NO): NO